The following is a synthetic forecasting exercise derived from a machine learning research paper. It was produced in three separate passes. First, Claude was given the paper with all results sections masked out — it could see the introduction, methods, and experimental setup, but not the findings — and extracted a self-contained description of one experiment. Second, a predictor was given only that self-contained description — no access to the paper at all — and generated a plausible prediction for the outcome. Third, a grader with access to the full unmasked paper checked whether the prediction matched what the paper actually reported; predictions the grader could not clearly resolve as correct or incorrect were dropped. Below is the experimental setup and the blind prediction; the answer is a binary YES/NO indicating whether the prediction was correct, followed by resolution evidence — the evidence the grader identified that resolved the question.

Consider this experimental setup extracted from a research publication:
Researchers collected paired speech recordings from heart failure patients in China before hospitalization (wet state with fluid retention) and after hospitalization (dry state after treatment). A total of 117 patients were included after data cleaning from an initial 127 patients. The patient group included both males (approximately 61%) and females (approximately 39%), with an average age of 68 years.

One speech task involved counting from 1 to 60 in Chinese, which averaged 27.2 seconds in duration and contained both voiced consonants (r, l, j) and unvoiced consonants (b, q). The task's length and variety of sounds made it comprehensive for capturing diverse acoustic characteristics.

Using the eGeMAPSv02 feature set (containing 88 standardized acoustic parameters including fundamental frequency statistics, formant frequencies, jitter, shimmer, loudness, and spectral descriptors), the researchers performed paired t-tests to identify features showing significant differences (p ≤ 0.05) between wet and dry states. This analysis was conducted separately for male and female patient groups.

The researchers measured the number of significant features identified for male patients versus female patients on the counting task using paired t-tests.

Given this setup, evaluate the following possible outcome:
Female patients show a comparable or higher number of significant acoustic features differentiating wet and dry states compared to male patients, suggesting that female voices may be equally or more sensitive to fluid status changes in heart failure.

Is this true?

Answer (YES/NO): YES